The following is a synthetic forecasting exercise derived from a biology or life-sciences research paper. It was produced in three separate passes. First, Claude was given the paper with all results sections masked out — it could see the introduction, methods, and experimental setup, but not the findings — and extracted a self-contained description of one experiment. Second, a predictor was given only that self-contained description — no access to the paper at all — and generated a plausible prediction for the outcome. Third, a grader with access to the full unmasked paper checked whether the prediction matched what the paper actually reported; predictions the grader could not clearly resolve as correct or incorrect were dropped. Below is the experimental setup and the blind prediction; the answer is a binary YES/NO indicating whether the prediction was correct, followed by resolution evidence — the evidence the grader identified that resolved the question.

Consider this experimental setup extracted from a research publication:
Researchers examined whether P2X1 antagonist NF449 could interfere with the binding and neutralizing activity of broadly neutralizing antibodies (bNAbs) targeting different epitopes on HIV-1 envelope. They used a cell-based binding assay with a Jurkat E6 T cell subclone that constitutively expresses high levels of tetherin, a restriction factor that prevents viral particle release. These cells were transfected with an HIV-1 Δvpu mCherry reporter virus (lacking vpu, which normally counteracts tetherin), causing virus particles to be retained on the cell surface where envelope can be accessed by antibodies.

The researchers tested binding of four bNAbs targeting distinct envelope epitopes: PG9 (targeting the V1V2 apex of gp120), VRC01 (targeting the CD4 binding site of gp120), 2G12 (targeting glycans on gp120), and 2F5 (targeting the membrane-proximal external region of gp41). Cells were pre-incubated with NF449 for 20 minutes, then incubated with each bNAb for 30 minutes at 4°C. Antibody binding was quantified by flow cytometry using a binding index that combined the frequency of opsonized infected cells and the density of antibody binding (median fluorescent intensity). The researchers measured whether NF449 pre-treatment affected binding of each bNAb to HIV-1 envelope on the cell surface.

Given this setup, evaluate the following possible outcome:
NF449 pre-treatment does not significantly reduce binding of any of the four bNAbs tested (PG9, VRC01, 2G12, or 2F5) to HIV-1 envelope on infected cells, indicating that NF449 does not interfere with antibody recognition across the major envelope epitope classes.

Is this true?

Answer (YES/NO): NO